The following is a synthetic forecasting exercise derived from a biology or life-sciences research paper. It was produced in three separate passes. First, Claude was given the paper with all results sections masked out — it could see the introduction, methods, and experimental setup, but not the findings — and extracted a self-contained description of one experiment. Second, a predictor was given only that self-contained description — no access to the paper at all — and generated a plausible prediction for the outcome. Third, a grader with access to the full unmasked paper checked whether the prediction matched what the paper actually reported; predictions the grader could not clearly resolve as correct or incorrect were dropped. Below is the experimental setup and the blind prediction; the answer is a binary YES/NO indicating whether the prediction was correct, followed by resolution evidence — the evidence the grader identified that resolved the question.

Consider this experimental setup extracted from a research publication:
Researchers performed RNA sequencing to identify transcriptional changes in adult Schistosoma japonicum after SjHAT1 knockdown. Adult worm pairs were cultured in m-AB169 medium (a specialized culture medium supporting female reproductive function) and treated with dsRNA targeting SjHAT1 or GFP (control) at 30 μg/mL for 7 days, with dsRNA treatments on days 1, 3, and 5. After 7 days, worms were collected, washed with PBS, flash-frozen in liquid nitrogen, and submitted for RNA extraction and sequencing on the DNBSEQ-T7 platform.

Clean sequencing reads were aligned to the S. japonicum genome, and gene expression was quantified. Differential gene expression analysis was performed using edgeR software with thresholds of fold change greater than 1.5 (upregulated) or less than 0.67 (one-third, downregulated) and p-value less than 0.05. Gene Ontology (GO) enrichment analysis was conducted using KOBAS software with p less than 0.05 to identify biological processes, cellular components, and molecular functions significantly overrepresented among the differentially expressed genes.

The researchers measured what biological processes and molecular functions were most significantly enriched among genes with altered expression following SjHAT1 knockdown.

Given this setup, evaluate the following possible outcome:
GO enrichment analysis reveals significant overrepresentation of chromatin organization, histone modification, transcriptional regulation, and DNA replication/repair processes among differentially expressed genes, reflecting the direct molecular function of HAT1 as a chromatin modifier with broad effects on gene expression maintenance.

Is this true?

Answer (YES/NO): NO